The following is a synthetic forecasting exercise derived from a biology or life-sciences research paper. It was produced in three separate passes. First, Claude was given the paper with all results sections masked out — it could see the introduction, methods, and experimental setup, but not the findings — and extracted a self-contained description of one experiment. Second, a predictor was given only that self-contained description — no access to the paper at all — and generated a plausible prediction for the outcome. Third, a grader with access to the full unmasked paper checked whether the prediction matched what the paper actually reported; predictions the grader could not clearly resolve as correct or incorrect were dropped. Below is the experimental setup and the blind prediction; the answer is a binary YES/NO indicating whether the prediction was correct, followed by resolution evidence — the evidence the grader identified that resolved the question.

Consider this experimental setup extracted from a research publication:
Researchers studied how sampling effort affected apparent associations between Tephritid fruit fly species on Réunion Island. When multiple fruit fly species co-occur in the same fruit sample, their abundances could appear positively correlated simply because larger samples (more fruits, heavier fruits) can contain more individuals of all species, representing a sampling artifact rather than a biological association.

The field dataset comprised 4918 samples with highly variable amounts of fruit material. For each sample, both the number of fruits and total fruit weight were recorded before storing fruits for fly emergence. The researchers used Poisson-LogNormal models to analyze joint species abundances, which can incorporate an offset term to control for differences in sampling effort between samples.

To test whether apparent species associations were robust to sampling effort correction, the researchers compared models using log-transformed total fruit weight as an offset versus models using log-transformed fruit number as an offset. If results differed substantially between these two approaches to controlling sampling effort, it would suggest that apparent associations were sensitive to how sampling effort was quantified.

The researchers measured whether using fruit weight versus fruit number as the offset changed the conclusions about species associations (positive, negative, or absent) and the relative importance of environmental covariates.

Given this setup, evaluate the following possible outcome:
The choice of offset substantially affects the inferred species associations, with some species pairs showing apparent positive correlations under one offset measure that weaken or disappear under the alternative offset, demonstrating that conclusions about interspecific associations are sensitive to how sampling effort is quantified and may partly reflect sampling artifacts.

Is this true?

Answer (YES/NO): NO